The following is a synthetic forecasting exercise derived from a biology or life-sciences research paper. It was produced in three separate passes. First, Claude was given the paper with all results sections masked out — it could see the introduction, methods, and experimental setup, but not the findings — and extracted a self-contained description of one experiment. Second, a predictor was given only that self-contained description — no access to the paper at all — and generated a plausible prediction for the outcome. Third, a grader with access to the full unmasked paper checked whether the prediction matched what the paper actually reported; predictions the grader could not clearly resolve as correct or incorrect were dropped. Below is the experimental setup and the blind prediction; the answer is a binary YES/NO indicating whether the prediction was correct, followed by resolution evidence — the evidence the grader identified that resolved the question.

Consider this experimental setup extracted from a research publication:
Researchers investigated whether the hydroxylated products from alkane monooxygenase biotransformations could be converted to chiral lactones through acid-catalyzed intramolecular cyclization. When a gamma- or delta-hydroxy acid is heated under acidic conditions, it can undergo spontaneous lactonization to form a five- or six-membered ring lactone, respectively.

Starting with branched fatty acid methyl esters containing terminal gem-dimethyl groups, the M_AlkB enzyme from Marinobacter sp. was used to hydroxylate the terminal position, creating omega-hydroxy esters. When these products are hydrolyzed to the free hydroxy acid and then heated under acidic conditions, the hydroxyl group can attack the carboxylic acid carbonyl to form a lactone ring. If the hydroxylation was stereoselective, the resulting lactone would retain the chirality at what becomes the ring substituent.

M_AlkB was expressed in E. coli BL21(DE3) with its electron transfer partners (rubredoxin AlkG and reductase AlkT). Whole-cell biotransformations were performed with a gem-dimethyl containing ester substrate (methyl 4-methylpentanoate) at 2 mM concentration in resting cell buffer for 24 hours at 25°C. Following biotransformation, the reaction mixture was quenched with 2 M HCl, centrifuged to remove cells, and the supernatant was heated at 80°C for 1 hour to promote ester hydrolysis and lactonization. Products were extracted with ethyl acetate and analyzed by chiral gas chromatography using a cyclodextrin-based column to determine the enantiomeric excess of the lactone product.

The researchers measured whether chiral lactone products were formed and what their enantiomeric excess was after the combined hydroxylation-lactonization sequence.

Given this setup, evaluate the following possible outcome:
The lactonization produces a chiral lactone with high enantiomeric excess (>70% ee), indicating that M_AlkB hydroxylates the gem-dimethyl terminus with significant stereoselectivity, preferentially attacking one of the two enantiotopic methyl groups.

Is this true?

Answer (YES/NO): NO